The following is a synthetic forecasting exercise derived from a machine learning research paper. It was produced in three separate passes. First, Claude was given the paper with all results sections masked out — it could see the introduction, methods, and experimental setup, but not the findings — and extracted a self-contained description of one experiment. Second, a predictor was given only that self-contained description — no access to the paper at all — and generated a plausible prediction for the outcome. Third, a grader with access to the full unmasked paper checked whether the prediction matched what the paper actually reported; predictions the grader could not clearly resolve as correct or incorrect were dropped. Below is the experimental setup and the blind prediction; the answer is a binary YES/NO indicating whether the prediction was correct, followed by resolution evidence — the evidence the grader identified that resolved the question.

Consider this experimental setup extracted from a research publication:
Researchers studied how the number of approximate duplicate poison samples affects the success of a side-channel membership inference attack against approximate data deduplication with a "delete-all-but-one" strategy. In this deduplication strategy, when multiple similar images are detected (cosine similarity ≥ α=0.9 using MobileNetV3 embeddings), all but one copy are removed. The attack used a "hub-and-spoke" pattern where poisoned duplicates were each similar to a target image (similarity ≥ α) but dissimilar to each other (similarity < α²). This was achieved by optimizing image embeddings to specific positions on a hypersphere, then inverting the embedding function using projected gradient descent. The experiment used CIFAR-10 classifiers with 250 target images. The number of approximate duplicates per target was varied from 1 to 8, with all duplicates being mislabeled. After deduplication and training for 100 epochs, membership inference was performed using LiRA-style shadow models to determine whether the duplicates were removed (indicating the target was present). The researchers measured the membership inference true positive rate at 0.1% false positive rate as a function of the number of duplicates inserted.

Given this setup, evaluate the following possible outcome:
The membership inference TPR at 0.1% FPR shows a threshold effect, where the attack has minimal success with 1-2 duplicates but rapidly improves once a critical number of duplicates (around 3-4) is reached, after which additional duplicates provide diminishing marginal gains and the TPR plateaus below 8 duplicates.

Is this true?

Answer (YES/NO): NO